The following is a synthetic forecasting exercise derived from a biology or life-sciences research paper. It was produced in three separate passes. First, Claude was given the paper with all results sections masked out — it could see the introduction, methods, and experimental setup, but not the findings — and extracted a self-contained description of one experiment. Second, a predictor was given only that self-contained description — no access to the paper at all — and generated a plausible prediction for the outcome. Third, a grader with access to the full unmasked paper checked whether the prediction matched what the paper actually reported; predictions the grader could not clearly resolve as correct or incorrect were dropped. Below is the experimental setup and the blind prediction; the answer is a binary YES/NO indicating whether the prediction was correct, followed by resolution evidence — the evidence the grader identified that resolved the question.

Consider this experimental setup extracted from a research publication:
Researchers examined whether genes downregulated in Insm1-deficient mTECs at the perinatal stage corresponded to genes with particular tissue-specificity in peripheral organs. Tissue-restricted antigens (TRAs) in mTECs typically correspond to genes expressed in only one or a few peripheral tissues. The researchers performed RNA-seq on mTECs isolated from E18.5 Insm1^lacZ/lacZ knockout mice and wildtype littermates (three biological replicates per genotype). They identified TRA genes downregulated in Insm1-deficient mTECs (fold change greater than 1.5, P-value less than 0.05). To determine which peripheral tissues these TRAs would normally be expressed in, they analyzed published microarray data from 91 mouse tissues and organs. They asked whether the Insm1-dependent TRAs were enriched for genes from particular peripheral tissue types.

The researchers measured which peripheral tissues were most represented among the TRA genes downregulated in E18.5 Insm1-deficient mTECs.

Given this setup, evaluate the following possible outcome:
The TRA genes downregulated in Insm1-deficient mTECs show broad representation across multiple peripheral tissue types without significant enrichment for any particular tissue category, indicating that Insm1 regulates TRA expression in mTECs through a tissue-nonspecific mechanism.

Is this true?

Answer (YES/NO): NO